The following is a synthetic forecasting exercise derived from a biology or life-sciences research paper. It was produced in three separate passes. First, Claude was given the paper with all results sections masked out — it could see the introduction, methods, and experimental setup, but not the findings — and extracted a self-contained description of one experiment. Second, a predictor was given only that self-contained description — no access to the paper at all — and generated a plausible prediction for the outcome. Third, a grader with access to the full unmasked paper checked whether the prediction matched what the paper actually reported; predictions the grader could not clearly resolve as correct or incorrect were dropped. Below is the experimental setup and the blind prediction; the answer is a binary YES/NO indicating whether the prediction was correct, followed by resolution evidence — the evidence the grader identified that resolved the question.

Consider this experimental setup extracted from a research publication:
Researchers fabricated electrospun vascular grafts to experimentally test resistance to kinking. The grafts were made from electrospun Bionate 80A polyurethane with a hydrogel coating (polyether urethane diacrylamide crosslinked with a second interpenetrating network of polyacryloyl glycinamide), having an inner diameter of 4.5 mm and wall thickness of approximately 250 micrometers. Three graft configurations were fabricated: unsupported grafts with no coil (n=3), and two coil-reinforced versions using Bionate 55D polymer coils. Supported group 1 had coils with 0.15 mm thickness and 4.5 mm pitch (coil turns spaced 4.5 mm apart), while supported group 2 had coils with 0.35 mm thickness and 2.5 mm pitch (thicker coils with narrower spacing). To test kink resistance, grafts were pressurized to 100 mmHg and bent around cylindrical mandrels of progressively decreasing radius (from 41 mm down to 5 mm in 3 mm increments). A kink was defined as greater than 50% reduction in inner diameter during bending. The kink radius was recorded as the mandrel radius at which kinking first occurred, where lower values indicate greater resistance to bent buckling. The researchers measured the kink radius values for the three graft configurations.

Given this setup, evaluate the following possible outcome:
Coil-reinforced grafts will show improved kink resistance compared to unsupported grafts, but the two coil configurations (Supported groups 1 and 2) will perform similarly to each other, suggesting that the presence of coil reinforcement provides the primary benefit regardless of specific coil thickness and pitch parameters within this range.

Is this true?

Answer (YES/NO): NO